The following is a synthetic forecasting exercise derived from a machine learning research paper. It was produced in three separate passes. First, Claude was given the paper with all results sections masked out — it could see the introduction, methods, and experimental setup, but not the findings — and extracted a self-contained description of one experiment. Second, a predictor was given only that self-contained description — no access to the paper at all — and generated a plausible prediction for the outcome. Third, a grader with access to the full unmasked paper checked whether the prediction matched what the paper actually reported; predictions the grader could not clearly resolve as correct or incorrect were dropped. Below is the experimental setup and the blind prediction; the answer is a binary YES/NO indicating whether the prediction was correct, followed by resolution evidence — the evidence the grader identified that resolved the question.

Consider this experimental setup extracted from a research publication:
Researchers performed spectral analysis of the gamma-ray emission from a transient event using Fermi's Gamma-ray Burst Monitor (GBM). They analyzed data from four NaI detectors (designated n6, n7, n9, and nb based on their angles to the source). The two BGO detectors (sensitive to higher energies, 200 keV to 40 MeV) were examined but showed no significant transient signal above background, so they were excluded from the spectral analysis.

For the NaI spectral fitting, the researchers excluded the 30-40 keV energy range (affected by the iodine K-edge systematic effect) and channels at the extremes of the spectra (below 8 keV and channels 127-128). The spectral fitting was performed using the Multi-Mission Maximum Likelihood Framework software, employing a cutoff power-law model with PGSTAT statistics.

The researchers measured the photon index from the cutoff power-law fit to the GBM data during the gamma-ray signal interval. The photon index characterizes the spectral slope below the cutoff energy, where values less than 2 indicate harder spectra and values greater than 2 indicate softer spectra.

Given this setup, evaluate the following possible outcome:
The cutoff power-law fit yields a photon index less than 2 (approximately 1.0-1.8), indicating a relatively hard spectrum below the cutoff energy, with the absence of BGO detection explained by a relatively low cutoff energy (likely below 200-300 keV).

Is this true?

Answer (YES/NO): YES